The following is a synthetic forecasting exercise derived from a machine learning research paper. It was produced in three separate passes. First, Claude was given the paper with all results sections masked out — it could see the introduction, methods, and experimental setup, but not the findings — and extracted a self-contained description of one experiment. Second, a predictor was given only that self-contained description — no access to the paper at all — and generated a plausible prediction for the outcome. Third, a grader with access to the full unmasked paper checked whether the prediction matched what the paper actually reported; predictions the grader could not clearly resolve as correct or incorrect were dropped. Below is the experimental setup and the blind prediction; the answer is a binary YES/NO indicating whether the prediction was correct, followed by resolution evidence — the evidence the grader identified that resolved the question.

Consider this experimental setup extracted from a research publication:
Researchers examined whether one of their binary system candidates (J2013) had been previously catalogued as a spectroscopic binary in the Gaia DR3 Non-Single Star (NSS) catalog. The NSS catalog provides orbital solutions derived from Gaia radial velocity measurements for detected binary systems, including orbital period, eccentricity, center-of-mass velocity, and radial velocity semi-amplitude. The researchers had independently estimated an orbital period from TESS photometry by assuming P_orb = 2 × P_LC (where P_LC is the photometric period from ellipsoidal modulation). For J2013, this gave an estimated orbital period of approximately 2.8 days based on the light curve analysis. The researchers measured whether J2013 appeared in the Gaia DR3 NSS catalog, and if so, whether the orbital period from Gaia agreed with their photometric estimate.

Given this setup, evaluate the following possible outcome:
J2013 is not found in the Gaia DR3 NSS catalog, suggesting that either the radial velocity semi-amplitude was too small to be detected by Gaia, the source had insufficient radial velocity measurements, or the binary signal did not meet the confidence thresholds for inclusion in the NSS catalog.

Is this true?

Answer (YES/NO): NO